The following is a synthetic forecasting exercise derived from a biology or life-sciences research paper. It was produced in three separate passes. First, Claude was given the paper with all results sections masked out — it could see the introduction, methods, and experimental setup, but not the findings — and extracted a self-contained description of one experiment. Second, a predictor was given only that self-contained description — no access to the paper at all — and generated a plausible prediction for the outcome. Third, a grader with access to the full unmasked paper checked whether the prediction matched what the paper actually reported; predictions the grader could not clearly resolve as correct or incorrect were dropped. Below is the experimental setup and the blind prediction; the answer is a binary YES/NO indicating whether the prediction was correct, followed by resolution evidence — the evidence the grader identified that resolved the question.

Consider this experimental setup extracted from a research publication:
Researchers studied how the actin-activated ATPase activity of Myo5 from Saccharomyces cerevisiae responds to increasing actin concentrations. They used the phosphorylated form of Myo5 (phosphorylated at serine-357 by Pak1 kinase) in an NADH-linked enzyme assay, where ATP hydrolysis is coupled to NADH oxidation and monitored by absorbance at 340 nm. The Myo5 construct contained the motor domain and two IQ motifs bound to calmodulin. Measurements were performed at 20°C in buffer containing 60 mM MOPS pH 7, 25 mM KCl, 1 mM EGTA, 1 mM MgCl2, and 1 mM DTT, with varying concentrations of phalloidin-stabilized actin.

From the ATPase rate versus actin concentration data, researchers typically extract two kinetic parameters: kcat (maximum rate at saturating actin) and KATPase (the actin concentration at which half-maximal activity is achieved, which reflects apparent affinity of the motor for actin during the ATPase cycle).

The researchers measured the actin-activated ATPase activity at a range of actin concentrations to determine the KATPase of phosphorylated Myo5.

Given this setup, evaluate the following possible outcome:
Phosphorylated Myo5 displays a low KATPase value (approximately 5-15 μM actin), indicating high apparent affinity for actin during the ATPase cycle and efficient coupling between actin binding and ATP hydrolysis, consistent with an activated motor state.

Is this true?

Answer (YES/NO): YES